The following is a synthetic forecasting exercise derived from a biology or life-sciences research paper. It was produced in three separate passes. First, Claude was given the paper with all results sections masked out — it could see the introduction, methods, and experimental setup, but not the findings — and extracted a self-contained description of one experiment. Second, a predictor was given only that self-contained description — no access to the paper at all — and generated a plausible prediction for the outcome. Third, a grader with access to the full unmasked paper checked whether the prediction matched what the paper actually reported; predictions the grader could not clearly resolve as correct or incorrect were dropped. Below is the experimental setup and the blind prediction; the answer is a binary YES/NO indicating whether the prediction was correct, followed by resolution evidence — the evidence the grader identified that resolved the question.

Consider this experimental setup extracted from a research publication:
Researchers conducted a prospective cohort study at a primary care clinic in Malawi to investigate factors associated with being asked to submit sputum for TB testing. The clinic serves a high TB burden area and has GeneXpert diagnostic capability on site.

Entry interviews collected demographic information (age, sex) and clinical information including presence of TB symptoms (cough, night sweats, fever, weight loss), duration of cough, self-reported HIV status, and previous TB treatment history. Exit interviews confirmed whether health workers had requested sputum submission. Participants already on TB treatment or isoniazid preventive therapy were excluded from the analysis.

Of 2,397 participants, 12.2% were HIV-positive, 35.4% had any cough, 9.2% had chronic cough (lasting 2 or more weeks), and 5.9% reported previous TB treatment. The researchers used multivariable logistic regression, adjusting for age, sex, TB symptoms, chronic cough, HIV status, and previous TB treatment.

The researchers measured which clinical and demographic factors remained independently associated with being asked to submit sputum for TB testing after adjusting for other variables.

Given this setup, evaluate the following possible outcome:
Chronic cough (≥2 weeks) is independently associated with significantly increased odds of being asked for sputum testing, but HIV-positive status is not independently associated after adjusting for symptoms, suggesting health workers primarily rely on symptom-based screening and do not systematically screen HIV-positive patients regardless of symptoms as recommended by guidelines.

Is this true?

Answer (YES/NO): YES